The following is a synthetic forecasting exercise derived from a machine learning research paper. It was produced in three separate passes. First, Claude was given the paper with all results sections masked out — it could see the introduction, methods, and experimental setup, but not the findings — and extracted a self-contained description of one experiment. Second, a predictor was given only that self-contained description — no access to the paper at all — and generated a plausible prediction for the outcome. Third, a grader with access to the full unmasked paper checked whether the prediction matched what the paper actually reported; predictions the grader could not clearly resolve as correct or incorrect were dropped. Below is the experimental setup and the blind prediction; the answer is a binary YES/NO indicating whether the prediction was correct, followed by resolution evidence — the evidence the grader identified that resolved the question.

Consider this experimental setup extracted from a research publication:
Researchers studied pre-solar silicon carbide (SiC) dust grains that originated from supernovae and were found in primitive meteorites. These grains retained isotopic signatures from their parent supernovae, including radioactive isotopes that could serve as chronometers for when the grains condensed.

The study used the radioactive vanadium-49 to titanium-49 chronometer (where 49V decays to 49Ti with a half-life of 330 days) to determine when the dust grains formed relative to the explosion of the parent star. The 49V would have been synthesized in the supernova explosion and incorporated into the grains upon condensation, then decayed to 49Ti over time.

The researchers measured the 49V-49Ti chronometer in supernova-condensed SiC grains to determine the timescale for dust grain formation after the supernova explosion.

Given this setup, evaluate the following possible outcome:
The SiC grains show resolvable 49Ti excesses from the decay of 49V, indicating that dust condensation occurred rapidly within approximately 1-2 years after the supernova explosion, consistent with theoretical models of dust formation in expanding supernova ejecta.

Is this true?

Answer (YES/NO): NO